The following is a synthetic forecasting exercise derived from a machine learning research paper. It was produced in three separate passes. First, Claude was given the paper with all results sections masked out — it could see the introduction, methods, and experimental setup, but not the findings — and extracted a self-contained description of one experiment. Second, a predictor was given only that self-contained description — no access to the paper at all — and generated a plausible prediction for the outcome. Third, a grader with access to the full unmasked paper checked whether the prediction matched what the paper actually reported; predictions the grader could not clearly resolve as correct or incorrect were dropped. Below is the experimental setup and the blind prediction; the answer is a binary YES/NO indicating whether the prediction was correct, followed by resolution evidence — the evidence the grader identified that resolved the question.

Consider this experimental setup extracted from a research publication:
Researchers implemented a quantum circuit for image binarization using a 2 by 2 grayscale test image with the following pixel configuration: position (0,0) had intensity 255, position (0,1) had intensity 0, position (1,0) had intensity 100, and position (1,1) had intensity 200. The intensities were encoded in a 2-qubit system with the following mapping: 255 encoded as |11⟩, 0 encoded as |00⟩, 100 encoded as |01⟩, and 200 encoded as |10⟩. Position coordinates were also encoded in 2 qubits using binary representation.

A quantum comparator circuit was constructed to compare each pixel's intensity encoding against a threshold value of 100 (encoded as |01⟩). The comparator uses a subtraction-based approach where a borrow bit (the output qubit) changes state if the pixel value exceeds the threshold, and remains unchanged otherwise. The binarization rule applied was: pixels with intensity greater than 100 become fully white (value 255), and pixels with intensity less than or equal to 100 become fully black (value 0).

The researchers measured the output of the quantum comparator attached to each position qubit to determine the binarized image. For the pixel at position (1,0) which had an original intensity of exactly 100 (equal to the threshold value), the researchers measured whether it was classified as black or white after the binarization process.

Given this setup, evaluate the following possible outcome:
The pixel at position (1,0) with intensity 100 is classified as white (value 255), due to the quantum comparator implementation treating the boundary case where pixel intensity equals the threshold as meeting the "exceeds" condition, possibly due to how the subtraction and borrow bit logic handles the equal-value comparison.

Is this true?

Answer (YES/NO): NO